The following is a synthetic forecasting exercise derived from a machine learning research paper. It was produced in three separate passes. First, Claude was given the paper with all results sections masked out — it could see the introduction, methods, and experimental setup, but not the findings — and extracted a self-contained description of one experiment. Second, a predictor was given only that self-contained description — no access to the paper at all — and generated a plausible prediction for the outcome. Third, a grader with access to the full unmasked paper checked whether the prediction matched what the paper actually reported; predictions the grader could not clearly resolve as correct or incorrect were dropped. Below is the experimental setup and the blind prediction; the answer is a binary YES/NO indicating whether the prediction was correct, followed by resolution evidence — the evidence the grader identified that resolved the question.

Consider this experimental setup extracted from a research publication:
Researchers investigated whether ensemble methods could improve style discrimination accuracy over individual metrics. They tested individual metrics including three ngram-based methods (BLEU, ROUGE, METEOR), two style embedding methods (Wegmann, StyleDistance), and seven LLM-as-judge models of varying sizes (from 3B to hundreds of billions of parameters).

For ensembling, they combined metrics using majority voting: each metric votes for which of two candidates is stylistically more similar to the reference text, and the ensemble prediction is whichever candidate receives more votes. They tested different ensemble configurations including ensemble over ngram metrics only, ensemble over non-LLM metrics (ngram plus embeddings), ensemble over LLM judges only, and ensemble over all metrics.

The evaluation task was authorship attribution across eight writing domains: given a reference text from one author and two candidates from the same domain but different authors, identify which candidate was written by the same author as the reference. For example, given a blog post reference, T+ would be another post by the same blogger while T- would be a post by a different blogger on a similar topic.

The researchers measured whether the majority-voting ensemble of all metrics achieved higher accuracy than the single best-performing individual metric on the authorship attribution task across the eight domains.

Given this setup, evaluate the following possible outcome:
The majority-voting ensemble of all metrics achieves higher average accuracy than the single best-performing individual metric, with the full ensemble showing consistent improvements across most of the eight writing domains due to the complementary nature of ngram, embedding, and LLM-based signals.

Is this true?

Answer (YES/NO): YES